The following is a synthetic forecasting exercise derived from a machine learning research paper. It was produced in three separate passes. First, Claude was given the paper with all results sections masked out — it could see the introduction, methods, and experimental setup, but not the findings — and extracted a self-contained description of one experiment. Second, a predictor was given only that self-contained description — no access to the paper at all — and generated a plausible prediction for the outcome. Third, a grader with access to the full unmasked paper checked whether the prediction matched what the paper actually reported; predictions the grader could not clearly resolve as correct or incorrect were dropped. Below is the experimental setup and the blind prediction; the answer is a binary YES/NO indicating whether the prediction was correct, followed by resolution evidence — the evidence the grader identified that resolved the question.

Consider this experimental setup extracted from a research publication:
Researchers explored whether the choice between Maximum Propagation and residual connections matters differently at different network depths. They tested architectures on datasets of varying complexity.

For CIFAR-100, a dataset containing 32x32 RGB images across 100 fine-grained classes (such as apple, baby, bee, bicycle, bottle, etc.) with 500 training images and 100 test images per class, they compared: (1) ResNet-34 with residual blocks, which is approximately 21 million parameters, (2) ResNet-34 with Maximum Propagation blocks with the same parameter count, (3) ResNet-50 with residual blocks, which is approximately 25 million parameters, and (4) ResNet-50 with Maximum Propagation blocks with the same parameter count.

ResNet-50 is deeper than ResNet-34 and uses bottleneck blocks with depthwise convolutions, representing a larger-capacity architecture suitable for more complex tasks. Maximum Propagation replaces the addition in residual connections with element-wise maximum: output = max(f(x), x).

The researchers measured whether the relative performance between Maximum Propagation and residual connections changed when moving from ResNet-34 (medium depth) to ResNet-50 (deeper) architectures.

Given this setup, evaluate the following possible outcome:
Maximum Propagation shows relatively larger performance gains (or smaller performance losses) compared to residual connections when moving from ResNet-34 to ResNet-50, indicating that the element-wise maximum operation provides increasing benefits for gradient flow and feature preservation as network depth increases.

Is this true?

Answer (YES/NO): YES